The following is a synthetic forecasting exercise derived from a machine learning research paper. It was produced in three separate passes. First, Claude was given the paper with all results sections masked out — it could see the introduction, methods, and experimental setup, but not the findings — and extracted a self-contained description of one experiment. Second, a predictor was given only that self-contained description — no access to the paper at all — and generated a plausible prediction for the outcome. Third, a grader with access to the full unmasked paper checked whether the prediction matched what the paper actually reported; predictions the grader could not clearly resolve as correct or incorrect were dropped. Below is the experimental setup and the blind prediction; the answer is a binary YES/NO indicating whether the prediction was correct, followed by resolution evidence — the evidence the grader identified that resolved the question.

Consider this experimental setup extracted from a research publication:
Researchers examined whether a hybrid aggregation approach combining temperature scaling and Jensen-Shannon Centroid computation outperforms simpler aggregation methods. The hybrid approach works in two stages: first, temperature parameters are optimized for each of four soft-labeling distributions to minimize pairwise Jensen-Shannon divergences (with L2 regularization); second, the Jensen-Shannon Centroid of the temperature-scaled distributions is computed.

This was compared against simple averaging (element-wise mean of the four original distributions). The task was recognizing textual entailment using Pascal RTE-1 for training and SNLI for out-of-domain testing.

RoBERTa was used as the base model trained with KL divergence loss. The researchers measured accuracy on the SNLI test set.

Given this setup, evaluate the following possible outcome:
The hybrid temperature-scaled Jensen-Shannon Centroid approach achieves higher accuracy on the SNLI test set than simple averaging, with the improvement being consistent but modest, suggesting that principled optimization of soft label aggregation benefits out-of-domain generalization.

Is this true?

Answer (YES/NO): NO